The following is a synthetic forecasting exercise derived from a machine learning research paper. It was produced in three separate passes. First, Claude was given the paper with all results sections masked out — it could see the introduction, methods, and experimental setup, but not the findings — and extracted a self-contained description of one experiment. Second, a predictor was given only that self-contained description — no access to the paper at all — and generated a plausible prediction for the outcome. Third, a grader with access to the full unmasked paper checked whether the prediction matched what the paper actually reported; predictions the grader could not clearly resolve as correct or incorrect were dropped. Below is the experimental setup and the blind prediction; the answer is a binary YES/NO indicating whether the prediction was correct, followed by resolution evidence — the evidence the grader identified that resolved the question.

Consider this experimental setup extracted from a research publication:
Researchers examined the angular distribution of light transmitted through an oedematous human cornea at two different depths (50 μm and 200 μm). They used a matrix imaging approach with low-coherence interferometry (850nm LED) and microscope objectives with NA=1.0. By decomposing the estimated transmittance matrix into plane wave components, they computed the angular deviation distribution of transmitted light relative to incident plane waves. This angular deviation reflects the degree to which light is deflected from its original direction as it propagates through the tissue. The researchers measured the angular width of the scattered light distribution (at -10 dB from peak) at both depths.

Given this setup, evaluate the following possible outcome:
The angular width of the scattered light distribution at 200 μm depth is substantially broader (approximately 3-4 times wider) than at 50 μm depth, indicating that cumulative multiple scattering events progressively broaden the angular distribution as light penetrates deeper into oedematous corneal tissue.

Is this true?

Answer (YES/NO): NO